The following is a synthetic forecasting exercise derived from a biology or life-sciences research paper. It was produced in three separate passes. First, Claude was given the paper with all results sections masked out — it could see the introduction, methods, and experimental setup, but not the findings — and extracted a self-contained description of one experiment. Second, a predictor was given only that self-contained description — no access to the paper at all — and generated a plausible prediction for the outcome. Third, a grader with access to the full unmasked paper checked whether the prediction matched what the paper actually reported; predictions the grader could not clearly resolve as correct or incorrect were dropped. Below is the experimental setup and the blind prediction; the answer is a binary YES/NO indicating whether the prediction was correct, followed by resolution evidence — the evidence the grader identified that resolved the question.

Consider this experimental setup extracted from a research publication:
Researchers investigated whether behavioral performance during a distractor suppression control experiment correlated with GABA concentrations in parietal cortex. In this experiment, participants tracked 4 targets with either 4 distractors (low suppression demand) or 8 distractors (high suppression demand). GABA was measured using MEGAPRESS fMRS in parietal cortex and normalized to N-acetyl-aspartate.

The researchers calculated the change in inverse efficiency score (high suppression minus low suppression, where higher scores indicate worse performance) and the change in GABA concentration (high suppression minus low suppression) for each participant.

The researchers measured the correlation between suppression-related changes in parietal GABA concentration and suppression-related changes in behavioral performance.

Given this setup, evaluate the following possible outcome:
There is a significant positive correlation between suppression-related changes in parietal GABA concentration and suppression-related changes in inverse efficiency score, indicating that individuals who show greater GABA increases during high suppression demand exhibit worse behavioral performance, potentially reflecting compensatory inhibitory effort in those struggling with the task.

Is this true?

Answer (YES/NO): NO